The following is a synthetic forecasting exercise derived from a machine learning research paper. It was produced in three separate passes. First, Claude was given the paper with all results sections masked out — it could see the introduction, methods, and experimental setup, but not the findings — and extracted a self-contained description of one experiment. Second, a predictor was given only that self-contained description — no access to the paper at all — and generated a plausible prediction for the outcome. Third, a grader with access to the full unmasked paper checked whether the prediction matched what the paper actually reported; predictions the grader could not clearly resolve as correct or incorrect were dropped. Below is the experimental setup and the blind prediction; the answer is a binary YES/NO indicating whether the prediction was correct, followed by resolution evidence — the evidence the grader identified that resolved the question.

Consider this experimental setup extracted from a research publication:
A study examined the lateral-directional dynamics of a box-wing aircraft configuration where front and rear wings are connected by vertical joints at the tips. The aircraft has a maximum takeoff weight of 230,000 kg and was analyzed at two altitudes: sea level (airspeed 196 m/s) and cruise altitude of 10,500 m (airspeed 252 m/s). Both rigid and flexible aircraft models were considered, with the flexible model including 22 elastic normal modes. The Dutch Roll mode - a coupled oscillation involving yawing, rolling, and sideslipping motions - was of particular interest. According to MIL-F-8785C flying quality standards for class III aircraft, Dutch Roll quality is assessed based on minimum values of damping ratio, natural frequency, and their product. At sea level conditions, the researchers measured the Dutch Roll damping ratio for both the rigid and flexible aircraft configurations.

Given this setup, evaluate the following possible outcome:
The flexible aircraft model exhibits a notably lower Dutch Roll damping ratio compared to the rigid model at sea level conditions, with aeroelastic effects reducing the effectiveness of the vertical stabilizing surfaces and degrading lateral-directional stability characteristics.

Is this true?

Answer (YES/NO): NO